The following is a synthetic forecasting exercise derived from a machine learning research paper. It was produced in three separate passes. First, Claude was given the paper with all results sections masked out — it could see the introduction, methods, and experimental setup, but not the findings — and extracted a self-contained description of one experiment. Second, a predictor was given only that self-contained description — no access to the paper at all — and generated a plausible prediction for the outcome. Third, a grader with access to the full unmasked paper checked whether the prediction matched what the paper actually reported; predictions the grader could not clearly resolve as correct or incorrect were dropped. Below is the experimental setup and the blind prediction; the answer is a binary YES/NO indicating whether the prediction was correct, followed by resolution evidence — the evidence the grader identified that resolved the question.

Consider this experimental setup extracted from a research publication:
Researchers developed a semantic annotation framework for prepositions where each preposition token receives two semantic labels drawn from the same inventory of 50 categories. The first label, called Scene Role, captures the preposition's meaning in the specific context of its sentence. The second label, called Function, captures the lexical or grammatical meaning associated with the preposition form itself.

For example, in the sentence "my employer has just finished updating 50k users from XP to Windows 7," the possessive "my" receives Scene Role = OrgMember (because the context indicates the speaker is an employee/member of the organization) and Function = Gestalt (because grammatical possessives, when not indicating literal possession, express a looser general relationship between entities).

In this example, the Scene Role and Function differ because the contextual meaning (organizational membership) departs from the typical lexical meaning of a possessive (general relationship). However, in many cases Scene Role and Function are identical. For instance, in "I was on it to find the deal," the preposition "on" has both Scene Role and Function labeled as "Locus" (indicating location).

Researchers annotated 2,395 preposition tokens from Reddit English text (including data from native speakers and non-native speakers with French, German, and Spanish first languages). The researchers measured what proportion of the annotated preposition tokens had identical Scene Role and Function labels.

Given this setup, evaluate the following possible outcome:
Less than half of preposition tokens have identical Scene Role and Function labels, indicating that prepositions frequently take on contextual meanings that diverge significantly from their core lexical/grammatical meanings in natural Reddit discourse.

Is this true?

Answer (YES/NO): NO